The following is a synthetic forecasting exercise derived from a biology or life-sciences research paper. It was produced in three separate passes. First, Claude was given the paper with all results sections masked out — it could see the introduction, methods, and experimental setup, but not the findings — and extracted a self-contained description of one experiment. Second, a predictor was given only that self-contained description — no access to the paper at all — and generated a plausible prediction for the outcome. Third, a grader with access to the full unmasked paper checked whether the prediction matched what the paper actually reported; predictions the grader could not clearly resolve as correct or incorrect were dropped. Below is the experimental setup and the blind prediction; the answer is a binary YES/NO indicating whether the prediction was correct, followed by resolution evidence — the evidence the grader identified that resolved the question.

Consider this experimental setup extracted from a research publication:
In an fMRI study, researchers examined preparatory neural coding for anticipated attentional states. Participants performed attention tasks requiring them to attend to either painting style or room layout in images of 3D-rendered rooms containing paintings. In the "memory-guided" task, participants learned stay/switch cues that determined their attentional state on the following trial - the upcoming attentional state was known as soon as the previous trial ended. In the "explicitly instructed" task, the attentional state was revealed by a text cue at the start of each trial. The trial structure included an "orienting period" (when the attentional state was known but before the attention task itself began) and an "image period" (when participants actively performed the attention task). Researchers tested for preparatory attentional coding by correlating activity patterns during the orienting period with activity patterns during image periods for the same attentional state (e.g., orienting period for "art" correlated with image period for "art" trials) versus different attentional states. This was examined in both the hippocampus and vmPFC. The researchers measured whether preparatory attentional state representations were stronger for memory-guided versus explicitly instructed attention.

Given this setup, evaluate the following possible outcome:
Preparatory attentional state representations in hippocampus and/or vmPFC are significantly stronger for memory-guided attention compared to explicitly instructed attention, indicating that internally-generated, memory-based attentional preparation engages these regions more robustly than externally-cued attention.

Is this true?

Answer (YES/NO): YES